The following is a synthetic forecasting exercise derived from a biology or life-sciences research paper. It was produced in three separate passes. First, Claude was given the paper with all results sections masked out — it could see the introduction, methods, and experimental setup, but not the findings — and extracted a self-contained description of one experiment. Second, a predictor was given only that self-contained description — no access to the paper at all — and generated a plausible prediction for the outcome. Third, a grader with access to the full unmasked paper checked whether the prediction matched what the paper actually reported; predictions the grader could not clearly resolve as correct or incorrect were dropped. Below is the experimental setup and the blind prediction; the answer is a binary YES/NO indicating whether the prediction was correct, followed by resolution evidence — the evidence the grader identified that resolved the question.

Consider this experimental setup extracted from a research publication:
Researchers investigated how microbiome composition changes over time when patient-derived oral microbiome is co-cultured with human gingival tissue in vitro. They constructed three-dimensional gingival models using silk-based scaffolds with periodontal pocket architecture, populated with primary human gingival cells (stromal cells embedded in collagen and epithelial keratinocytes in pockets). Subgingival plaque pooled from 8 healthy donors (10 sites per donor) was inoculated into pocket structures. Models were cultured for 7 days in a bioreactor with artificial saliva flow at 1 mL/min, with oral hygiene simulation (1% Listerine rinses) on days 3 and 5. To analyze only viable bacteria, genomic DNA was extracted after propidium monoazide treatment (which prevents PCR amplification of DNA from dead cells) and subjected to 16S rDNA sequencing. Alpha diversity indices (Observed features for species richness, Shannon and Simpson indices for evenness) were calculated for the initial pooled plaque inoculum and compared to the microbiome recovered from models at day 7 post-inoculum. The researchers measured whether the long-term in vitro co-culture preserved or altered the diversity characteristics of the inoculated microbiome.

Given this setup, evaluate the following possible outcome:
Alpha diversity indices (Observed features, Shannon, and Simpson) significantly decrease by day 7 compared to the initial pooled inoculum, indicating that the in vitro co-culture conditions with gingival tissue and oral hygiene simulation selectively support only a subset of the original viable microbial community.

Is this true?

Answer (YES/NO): NO